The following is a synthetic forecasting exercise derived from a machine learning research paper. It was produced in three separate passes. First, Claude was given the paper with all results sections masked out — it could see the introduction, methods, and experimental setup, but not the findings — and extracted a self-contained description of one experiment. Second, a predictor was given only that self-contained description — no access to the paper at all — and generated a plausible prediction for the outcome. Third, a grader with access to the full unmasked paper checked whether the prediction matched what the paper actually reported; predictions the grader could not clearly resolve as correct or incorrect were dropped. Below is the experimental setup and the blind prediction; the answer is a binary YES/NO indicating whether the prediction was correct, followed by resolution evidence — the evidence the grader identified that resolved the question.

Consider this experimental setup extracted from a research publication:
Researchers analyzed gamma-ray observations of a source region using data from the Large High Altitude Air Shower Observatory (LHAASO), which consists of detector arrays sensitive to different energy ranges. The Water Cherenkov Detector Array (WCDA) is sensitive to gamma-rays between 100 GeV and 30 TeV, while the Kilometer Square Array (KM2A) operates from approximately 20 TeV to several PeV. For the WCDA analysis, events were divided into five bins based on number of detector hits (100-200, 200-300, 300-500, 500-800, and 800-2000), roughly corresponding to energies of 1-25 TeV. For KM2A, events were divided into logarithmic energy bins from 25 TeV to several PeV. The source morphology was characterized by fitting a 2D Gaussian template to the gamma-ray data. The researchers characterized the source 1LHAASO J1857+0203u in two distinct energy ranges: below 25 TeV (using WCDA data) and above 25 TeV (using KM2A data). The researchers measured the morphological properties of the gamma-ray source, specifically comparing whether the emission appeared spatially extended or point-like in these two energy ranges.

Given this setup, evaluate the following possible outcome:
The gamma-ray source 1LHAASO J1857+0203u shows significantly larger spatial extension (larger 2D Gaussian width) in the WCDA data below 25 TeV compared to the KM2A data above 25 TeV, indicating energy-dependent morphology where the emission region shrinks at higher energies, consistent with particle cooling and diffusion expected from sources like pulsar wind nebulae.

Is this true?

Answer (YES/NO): NO